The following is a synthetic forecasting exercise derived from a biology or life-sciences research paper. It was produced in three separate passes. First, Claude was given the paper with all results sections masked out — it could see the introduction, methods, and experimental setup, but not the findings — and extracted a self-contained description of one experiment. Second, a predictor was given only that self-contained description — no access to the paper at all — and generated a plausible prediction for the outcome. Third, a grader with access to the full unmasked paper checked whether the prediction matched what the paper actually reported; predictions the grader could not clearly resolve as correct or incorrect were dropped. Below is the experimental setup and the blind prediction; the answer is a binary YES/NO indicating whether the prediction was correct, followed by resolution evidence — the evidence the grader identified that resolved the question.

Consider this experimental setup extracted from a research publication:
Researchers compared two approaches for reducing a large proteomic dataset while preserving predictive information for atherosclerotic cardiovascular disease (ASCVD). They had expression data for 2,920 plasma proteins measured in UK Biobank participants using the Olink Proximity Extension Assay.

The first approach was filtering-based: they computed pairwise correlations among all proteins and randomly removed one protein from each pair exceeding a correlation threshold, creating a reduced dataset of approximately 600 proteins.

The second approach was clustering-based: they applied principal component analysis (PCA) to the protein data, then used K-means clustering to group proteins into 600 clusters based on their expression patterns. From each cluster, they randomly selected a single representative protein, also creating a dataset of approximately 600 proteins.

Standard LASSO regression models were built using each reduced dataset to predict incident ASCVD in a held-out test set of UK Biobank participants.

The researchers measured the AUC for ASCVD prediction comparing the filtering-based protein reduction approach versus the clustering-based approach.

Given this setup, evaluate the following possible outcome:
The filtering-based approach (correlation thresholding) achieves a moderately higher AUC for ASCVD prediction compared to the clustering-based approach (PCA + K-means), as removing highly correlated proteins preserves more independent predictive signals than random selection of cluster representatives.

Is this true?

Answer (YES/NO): NO